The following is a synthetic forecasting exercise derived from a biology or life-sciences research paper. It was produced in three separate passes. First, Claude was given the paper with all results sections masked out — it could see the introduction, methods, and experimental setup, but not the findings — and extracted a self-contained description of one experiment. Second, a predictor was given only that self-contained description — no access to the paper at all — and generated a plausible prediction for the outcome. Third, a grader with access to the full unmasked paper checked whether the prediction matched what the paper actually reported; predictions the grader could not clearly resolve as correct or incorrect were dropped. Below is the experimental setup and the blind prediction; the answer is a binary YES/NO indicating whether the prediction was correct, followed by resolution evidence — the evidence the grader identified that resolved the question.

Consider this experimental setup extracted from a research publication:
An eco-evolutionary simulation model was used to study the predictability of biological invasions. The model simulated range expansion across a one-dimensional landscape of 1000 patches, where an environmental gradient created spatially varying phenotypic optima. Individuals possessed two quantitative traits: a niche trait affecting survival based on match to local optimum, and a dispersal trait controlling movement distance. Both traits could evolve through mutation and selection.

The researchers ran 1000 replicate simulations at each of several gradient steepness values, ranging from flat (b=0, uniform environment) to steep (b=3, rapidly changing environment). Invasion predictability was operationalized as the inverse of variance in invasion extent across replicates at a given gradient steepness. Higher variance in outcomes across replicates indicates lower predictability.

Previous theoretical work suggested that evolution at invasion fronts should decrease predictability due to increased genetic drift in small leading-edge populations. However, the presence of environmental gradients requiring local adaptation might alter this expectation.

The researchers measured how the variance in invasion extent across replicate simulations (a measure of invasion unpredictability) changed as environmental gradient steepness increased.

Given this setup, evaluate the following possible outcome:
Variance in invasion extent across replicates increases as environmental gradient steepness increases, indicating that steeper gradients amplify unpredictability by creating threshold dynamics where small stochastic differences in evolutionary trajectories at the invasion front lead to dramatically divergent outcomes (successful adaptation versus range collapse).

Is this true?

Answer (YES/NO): NO